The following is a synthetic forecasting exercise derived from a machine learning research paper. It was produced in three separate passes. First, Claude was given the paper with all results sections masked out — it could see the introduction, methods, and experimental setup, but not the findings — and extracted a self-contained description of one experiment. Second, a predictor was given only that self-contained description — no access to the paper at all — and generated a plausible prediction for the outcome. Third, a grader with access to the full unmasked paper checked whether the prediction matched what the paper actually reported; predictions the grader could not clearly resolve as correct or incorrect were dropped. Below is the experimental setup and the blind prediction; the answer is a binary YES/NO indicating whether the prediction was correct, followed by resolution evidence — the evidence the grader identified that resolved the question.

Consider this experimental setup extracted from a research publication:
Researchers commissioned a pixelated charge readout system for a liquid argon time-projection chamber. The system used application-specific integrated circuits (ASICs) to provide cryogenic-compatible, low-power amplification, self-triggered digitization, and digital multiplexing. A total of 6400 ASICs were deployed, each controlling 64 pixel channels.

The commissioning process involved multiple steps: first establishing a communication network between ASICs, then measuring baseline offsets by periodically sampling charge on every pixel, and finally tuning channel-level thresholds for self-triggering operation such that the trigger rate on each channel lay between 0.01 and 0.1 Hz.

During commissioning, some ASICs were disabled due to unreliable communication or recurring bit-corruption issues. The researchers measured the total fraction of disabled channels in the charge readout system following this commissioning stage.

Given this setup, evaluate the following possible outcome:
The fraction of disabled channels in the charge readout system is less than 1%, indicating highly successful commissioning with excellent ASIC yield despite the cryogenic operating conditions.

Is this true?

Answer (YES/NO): NO